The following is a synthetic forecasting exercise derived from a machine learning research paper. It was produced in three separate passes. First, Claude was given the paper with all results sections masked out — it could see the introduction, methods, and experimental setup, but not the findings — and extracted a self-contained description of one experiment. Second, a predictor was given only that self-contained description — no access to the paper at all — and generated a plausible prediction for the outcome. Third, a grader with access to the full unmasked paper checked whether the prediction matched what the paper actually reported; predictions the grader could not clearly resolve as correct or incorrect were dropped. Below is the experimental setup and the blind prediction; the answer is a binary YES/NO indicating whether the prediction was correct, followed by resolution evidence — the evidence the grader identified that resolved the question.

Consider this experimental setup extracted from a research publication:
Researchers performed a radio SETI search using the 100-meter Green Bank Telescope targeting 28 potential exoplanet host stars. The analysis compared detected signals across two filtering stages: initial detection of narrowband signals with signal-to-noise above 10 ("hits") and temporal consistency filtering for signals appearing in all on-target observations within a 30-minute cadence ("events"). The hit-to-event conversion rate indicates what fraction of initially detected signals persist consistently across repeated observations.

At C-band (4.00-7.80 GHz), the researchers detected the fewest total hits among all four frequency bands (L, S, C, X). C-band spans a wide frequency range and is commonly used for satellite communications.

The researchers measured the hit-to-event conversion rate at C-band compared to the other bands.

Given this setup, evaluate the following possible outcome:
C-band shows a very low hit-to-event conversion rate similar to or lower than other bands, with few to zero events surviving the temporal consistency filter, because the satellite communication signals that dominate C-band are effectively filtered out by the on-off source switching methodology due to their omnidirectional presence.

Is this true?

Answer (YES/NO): NO